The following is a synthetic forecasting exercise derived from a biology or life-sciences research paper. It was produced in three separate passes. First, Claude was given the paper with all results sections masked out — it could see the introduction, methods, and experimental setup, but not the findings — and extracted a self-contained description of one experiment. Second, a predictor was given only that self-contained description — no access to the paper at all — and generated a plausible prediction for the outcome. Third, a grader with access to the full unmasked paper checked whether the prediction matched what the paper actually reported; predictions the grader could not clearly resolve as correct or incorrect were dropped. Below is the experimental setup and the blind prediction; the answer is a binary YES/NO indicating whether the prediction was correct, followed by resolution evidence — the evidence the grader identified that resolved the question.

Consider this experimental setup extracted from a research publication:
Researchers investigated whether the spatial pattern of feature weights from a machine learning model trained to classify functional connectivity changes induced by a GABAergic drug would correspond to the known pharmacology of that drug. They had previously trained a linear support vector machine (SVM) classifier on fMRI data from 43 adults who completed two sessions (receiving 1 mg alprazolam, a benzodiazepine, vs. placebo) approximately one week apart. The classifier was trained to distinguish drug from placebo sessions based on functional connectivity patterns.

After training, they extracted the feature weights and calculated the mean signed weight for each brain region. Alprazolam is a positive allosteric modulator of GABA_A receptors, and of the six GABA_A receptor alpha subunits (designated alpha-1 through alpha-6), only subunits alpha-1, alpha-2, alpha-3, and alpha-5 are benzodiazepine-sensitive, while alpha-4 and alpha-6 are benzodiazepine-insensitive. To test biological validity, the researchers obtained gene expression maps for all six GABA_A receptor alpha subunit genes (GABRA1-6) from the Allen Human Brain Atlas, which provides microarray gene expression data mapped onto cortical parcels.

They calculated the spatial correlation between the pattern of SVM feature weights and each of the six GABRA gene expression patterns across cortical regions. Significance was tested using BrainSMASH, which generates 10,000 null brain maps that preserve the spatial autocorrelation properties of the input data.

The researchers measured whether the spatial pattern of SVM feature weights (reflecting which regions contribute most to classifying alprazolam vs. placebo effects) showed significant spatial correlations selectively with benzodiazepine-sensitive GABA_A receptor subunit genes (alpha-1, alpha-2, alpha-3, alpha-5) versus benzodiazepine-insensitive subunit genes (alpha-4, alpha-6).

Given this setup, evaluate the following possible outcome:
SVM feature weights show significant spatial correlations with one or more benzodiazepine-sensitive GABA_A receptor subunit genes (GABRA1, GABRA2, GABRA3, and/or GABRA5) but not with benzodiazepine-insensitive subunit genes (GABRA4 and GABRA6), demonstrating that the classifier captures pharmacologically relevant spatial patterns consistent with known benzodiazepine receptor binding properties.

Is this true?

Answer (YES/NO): YES